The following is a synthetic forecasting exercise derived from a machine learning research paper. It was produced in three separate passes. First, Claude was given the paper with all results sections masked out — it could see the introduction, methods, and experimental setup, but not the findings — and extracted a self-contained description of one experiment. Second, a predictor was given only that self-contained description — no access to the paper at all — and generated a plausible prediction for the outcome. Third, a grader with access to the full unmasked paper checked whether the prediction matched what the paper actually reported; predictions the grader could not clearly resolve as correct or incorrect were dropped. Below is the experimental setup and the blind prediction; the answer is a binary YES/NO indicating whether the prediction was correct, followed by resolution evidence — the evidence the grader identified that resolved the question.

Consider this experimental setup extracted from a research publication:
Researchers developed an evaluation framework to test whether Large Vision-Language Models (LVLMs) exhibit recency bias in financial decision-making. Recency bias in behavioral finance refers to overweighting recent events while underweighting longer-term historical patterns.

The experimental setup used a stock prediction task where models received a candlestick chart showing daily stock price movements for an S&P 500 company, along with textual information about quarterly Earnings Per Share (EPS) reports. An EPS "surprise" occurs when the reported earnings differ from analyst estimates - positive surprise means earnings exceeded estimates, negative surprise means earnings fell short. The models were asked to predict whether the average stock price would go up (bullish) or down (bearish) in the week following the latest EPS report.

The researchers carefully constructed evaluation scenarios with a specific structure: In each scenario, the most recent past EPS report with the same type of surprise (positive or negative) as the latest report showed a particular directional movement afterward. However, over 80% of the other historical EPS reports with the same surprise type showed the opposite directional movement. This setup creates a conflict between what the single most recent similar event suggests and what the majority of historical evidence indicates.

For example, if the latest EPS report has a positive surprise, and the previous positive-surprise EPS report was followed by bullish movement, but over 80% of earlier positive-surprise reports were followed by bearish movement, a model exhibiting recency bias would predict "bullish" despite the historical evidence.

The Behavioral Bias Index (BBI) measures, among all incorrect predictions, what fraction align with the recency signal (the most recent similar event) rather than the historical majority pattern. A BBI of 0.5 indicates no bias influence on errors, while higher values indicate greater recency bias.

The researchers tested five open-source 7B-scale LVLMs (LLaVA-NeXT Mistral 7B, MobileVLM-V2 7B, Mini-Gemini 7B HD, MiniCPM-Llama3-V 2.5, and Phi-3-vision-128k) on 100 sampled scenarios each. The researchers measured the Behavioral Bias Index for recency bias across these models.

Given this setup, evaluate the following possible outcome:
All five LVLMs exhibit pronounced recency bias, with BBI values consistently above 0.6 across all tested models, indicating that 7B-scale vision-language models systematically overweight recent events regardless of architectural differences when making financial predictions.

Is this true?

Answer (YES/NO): NO